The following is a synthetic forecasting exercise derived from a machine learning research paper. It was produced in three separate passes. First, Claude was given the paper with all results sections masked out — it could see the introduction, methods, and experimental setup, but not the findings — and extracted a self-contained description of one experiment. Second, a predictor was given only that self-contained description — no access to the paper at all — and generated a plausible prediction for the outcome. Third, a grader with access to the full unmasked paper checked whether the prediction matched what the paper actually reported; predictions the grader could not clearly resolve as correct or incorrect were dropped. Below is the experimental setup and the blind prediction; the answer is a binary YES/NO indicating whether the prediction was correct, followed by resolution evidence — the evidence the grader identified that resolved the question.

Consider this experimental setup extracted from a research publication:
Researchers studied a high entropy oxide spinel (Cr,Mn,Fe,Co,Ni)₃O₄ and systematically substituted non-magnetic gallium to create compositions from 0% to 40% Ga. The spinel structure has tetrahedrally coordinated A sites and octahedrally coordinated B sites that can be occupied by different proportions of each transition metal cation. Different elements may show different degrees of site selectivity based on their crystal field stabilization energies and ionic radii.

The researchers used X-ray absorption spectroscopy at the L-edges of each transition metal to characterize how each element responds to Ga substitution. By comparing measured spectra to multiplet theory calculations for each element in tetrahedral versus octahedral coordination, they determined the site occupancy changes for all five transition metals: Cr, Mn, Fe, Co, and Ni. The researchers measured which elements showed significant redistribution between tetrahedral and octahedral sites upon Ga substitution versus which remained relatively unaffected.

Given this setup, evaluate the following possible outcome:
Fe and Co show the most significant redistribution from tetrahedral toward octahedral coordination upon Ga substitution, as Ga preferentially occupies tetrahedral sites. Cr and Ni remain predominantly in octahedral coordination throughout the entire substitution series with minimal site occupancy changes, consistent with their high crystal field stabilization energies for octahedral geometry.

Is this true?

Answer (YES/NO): YES